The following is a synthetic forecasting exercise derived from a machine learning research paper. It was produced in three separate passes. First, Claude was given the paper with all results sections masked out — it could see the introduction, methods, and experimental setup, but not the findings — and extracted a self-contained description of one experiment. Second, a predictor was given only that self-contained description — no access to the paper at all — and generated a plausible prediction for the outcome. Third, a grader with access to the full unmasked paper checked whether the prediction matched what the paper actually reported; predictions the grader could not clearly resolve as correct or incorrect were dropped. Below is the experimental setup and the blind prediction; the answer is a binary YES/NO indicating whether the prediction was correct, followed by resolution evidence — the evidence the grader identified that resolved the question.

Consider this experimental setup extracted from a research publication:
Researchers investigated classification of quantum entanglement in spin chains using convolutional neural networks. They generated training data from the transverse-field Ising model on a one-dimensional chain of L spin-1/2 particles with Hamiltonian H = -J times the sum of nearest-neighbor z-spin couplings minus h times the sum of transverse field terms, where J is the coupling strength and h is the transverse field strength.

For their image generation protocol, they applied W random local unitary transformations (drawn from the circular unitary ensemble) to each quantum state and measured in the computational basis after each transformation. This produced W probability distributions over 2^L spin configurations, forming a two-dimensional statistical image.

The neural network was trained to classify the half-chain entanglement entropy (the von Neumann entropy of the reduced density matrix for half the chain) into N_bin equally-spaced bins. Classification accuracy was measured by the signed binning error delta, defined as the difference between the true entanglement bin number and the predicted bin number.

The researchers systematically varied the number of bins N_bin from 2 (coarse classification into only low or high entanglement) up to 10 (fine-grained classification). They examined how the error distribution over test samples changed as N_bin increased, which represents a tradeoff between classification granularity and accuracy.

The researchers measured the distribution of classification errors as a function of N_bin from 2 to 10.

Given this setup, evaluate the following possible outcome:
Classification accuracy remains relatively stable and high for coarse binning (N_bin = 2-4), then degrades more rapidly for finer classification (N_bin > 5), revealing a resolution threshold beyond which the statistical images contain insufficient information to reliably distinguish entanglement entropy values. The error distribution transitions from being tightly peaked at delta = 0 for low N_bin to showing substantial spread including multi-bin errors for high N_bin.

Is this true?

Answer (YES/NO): NO